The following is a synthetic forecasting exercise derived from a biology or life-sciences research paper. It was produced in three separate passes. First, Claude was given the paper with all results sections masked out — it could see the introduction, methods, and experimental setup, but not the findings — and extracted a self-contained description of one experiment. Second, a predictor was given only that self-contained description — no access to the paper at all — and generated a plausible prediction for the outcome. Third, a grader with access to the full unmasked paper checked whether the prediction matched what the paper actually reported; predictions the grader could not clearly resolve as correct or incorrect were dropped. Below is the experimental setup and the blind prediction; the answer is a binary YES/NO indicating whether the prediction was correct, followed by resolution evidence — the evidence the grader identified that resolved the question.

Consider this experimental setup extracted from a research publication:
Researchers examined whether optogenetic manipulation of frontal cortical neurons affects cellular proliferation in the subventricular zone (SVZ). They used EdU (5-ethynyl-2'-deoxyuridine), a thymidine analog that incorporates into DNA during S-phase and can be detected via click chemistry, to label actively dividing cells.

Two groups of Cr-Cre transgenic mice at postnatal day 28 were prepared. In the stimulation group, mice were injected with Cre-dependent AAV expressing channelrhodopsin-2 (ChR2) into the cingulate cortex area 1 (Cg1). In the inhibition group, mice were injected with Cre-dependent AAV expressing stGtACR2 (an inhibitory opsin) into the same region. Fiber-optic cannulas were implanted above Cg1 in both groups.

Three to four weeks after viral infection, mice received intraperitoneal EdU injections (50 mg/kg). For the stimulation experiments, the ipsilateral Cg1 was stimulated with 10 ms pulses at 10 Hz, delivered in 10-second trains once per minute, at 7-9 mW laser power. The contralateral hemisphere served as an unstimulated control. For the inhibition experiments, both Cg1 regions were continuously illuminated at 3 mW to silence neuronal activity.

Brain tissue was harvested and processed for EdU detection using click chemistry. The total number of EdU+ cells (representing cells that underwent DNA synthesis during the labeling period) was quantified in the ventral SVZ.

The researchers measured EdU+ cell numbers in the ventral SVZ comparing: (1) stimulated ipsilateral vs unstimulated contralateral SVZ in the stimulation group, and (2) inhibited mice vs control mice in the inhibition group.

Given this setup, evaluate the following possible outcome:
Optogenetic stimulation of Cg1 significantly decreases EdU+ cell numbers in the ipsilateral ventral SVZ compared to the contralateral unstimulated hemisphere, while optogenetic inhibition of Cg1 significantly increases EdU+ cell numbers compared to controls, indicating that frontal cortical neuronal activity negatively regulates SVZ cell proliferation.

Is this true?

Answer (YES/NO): NO